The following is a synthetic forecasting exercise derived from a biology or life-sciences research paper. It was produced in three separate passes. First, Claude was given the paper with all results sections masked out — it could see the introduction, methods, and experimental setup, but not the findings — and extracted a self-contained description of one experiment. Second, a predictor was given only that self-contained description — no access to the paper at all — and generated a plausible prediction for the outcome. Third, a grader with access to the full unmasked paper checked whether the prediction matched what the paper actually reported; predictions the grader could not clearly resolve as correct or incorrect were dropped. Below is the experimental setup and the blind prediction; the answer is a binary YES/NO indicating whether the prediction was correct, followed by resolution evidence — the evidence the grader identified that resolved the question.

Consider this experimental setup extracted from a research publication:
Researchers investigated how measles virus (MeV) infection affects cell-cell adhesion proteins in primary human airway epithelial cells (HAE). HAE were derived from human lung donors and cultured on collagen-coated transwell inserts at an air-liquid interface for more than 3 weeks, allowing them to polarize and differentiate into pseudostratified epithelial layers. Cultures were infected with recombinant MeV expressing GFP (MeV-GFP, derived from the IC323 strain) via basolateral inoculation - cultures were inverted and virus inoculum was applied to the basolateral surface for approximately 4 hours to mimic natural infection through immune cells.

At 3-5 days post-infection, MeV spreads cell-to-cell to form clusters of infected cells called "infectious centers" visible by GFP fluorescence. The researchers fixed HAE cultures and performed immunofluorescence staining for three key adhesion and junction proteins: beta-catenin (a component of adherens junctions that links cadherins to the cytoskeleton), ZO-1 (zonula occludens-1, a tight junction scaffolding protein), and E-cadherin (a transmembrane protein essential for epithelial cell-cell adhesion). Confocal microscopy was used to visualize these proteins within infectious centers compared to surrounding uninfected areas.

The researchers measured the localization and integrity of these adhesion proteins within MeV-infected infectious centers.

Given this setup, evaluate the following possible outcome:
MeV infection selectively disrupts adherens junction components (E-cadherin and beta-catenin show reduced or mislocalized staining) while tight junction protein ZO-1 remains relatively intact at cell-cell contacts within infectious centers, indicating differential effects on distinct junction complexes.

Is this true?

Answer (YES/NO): NO